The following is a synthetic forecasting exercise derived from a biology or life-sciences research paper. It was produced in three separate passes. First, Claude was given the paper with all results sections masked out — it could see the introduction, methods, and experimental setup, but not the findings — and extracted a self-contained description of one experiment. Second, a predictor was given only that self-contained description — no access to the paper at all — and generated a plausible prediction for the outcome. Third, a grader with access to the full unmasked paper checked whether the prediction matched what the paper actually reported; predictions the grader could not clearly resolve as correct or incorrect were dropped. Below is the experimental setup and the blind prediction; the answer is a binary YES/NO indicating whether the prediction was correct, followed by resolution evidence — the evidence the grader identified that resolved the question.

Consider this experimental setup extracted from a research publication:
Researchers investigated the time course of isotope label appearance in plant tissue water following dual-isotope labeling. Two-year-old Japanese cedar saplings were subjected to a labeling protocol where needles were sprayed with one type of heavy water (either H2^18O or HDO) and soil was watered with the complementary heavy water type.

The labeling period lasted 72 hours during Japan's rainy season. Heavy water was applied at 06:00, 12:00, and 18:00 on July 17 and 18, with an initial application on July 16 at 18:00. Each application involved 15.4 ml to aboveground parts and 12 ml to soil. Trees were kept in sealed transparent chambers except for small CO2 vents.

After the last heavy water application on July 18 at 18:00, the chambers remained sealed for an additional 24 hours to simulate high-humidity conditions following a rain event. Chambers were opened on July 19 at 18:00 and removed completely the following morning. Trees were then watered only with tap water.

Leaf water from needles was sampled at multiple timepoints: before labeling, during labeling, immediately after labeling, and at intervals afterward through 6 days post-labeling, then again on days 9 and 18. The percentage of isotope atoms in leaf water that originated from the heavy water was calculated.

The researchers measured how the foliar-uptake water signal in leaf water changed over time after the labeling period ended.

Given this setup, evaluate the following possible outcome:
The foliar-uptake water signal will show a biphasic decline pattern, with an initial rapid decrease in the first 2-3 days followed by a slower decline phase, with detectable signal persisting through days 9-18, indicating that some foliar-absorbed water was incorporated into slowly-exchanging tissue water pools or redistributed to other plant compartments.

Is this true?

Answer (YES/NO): NO